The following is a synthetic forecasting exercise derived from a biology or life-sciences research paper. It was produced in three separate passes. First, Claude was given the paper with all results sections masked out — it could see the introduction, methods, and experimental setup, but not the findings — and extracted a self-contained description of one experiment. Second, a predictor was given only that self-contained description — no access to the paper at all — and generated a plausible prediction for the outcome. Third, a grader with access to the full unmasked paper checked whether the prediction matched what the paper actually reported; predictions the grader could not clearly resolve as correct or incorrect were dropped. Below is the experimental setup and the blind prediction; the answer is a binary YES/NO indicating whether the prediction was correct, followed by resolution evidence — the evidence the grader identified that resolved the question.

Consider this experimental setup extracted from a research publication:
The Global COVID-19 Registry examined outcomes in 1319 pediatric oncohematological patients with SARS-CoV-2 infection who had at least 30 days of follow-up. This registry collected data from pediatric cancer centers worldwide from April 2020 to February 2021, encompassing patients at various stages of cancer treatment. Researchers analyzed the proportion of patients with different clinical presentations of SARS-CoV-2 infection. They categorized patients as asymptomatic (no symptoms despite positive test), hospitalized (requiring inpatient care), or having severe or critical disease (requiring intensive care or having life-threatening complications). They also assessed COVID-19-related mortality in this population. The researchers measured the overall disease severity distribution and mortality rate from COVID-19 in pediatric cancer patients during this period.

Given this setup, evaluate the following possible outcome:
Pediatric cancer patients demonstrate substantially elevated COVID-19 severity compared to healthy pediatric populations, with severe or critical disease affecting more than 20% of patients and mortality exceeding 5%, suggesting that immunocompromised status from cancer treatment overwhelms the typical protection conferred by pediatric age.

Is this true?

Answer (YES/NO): NO